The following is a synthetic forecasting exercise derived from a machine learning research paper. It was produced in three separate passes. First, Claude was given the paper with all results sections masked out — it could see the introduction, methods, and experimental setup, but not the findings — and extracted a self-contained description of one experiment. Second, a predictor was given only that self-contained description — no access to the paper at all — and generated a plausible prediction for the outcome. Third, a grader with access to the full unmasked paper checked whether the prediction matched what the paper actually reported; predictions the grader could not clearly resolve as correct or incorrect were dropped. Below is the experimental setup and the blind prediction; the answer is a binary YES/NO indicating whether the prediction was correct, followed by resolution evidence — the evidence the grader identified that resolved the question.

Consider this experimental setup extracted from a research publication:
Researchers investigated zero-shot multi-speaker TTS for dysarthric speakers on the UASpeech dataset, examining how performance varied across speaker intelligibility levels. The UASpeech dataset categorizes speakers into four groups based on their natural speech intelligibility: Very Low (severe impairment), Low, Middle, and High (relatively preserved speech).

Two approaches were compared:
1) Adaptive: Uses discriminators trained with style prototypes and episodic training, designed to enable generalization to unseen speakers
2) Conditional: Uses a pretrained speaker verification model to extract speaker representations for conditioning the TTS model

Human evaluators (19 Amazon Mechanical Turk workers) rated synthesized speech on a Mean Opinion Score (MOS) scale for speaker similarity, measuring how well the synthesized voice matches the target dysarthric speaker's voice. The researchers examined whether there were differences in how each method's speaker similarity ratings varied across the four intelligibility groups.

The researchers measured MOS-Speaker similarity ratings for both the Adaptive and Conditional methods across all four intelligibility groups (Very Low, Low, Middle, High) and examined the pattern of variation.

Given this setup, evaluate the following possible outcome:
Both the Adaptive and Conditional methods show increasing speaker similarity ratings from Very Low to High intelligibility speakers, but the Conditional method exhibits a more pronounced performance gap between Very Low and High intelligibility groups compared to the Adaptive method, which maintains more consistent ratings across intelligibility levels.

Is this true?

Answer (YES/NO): NO